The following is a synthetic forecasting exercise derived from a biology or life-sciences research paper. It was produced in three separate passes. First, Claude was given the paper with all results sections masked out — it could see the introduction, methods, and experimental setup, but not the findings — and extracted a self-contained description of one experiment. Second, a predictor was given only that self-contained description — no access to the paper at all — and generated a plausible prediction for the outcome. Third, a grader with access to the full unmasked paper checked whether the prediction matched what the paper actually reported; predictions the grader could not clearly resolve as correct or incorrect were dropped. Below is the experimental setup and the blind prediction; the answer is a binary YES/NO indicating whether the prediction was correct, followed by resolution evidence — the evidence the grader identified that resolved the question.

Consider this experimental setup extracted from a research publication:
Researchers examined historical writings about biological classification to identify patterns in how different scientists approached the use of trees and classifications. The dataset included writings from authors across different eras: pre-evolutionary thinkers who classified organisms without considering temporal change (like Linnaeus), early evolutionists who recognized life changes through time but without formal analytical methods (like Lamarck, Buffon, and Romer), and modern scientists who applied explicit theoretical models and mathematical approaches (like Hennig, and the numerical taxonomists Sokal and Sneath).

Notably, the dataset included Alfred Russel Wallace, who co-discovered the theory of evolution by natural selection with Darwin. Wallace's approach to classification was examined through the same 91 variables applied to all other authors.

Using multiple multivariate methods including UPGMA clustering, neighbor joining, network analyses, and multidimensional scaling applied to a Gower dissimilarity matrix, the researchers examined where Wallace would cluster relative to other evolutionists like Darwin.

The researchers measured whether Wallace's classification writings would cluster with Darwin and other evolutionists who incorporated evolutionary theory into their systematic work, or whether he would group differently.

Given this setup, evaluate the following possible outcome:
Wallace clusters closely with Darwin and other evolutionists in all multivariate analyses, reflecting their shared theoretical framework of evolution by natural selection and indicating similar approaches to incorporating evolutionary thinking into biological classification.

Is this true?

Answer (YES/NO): NO